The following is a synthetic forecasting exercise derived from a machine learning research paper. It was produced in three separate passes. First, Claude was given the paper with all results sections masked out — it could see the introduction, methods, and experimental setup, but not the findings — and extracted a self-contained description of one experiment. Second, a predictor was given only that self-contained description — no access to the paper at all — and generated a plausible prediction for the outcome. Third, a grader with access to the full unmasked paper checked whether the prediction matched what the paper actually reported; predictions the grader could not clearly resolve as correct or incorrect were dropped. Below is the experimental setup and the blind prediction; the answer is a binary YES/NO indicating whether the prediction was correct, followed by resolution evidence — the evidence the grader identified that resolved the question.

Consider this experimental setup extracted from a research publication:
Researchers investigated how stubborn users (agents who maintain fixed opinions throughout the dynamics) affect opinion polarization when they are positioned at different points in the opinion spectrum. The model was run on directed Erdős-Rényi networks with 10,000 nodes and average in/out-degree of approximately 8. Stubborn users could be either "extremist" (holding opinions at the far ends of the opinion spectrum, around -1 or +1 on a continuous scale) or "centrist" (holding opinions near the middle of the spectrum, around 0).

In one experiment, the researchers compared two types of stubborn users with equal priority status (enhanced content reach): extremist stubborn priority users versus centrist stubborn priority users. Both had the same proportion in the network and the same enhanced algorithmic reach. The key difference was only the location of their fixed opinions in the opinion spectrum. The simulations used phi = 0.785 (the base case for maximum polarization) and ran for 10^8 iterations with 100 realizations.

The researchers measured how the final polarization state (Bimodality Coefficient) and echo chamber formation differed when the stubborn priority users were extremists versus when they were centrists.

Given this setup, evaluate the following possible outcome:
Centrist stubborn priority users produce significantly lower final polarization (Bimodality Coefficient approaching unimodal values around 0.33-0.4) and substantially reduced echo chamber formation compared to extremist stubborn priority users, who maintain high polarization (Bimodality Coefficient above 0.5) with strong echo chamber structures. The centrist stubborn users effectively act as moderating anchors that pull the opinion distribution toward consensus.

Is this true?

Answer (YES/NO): YES